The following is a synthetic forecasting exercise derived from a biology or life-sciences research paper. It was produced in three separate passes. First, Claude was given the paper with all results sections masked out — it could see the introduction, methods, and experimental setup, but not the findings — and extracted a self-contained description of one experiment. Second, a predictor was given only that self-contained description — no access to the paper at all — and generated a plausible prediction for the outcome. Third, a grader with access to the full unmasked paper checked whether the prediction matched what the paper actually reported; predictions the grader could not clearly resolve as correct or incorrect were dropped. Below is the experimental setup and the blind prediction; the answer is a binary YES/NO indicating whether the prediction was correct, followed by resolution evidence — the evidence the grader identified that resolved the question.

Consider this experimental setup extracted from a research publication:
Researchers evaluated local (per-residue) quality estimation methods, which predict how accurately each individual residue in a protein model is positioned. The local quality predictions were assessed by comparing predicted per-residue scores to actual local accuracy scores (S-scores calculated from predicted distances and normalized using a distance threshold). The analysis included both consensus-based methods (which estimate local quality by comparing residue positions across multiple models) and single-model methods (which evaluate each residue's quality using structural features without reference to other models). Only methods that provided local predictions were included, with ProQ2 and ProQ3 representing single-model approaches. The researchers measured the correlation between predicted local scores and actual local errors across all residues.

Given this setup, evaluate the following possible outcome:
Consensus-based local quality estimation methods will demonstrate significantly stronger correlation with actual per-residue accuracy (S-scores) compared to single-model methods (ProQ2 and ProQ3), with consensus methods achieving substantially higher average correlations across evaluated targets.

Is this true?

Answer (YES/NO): YES